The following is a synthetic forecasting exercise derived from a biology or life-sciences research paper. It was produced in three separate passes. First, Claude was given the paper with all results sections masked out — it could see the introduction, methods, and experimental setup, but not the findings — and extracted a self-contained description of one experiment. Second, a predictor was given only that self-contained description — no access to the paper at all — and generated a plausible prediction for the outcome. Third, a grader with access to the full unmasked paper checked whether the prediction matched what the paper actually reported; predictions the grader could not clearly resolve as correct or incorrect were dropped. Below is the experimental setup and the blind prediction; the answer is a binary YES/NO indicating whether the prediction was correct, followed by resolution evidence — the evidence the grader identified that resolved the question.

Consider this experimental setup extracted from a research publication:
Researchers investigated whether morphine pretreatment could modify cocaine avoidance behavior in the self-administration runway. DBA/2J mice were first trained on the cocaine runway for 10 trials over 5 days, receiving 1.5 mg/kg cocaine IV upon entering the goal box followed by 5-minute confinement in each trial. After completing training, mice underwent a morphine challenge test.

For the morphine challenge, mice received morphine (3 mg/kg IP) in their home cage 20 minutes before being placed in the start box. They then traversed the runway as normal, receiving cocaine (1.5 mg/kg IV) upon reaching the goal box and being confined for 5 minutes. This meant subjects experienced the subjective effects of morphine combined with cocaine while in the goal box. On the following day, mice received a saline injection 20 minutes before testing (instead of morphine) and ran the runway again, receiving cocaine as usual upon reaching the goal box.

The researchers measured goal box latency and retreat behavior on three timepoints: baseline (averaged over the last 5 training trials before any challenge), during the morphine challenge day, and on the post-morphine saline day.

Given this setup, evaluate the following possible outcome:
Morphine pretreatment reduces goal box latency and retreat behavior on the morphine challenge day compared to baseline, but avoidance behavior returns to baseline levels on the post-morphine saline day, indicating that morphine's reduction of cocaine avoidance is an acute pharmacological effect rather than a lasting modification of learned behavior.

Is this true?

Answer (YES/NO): NO